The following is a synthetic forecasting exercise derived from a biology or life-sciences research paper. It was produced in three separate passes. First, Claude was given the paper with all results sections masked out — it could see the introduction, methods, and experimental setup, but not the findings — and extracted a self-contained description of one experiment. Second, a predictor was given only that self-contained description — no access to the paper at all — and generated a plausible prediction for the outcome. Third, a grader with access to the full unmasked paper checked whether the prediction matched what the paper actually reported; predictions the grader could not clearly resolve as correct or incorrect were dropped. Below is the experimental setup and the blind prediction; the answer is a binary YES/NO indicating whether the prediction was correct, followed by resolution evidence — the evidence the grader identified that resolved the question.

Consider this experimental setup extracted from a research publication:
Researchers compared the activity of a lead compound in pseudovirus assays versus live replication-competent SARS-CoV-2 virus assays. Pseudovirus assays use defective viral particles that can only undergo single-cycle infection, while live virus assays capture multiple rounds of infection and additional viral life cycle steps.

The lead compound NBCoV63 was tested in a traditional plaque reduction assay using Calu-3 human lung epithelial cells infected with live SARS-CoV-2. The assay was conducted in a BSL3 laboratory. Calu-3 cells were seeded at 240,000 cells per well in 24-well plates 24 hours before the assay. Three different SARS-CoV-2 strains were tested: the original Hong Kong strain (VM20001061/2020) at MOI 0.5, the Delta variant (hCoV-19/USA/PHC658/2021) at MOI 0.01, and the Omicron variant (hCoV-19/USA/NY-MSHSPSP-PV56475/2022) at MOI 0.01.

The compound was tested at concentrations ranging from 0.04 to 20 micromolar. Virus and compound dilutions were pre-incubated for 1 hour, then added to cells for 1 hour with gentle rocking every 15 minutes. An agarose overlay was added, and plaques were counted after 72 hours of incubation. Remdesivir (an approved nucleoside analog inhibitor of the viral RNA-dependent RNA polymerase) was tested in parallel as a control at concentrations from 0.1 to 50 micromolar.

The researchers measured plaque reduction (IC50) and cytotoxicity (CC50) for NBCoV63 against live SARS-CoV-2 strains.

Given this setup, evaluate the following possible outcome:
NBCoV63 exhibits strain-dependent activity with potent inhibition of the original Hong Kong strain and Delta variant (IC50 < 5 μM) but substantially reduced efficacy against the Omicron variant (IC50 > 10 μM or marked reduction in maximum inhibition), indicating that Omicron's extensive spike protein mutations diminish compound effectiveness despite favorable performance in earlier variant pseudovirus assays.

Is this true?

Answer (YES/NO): NO